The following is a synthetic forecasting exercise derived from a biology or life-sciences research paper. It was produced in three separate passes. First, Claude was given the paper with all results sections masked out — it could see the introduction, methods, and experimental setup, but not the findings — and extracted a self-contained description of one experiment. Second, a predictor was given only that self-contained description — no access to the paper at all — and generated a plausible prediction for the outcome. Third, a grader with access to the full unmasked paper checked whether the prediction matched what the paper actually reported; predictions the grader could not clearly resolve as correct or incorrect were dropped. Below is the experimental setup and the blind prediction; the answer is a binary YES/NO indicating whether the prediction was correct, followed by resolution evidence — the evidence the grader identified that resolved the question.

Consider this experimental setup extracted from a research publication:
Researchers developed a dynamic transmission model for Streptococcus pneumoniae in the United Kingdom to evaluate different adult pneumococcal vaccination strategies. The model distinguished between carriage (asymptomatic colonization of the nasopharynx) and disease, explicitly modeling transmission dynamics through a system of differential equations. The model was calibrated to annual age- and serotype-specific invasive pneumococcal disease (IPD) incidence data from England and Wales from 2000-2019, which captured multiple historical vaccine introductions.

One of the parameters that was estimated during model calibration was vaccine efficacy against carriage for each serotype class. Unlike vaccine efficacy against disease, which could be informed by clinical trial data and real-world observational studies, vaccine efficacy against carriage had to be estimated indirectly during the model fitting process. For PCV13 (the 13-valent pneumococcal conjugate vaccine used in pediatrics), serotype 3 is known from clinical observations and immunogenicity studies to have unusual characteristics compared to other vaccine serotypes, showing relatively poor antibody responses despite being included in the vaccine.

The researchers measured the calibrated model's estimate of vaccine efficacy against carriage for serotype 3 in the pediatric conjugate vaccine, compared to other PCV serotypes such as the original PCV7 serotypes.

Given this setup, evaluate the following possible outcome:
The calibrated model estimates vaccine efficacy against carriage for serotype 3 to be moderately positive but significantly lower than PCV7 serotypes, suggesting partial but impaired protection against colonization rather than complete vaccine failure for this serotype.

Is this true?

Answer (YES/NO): NO